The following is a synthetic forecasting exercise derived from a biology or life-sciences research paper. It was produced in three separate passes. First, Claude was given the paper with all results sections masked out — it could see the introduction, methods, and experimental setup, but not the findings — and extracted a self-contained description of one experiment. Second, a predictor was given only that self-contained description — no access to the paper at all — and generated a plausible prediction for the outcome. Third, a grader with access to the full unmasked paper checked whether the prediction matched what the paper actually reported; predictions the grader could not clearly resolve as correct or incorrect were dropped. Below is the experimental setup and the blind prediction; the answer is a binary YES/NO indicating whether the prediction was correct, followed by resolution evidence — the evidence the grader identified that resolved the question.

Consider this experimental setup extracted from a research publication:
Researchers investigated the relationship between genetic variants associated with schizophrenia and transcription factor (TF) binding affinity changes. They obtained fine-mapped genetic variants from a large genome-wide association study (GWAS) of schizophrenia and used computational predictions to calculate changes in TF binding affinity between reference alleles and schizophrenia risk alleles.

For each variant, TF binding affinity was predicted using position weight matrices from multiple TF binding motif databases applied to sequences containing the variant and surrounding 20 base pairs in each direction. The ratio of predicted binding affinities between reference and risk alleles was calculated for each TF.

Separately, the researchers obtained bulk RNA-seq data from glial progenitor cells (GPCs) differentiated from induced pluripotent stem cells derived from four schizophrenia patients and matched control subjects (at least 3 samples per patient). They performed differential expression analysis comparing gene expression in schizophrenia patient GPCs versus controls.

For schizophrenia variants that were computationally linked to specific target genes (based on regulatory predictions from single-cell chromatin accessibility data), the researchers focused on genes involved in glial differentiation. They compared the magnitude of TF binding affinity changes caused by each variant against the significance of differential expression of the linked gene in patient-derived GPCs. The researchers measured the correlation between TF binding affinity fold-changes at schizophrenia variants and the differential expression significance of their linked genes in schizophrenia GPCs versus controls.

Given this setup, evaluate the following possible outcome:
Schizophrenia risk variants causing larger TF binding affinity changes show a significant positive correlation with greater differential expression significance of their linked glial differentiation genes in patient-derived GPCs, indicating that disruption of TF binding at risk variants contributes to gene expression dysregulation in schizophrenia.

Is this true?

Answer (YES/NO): YES